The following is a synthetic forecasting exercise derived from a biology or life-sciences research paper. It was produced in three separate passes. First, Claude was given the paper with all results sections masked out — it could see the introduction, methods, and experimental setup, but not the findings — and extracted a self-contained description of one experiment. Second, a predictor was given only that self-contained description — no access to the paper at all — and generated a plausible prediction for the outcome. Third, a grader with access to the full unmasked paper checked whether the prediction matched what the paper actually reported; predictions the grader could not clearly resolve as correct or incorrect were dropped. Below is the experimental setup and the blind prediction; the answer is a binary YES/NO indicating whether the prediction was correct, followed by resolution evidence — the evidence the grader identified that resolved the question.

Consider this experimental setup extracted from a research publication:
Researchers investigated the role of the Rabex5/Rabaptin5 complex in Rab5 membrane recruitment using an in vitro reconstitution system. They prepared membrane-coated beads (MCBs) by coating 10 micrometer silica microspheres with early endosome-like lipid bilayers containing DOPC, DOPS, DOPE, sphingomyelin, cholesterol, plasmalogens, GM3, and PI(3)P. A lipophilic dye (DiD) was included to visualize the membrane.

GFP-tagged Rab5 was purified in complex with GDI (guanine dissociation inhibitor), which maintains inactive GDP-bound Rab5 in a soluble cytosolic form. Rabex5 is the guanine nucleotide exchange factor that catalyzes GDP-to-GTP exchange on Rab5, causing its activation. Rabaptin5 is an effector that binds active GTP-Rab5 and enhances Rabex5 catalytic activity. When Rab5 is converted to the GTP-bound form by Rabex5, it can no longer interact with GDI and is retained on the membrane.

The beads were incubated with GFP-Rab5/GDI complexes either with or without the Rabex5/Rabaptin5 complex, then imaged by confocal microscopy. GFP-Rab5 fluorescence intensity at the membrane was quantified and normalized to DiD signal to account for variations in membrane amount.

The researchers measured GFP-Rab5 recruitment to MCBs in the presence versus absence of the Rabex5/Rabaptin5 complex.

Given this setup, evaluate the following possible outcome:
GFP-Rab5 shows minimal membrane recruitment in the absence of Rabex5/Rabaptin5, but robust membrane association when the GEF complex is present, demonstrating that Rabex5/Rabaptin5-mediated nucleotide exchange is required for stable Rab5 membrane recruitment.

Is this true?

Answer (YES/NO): NO